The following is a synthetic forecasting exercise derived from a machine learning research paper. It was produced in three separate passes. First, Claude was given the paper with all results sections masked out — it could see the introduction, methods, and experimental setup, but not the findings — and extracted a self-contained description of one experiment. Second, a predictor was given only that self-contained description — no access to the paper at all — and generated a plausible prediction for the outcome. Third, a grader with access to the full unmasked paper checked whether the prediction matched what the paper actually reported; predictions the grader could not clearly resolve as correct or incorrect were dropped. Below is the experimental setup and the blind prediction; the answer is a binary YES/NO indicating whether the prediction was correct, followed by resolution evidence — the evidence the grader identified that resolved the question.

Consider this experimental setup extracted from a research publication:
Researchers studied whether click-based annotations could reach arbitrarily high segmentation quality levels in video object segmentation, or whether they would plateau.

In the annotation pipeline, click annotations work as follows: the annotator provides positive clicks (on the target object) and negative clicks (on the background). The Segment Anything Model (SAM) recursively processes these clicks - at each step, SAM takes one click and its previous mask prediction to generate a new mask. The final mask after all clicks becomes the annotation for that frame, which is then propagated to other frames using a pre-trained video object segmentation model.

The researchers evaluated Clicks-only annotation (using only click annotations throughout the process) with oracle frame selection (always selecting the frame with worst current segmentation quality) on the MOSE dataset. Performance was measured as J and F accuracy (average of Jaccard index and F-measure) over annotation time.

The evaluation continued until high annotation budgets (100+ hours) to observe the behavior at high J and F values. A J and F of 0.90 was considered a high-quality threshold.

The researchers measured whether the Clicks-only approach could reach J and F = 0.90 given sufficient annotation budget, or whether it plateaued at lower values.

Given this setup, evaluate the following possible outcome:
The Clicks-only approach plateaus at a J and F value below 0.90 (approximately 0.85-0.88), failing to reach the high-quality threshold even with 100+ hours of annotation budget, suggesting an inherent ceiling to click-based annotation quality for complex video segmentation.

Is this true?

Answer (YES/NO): YES